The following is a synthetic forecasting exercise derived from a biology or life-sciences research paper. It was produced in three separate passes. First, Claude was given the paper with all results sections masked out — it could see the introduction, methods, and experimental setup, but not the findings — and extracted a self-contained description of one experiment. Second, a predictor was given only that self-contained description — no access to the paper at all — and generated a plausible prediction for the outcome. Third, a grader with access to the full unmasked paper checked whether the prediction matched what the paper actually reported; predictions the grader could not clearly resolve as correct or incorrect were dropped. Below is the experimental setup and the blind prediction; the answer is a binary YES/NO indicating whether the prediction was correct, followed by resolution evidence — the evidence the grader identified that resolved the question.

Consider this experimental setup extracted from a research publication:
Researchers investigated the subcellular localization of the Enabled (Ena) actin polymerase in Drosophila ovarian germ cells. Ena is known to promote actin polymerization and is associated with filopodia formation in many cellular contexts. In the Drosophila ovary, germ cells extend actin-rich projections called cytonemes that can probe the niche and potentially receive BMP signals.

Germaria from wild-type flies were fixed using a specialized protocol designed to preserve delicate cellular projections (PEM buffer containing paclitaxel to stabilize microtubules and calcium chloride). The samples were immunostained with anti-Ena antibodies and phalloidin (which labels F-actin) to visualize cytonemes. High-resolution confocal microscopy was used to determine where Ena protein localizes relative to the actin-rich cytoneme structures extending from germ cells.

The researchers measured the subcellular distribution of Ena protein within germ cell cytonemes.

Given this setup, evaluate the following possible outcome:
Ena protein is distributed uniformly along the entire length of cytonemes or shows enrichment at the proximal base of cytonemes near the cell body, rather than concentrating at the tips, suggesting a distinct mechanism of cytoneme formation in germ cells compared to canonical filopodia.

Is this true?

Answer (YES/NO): NO